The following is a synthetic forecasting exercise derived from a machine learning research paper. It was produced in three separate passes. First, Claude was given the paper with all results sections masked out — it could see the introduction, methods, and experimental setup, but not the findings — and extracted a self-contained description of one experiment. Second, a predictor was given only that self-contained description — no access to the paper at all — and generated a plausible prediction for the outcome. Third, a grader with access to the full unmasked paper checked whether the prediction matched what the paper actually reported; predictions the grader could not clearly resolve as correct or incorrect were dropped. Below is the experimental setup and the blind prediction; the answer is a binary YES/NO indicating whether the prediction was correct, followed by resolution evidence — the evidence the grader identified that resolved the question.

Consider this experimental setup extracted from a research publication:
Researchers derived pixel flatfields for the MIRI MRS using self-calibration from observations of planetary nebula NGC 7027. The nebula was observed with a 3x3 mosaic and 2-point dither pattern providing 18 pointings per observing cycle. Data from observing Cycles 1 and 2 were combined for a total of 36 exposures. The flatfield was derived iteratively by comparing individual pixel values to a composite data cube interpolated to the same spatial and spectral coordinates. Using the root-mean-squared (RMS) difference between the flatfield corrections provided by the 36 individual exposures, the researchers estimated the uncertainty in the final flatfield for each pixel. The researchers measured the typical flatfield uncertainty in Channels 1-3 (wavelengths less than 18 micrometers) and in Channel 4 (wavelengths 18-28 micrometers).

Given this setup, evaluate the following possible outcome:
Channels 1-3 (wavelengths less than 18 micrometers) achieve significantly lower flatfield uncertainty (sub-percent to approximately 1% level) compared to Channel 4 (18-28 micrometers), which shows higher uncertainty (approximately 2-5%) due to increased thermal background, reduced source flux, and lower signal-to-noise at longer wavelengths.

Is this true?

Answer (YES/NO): NO